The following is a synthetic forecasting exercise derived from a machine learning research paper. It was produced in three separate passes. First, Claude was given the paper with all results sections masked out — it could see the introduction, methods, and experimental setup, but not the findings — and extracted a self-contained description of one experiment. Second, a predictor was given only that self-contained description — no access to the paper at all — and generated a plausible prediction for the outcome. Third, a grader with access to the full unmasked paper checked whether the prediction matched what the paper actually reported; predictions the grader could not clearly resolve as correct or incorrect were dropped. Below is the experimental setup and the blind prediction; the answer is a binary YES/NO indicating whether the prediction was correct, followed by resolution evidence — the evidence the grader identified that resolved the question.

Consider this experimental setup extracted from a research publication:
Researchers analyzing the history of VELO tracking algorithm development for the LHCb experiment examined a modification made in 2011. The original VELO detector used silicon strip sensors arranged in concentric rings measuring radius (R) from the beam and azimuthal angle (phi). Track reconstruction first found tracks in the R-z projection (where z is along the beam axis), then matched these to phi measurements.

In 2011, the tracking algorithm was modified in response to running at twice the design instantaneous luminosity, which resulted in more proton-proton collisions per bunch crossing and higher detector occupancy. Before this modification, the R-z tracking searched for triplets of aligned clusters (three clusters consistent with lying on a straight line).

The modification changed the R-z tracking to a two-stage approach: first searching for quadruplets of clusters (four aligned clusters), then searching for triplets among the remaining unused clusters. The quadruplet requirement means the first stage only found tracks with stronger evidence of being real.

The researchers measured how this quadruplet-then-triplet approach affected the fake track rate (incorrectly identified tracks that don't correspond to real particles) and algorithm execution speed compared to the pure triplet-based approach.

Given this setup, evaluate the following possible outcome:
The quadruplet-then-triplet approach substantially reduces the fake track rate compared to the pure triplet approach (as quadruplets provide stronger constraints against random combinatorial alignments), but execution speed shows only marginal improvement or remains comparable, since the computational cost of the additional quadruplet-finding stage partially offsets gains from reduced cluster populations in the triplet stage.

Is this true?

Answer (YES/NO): NO